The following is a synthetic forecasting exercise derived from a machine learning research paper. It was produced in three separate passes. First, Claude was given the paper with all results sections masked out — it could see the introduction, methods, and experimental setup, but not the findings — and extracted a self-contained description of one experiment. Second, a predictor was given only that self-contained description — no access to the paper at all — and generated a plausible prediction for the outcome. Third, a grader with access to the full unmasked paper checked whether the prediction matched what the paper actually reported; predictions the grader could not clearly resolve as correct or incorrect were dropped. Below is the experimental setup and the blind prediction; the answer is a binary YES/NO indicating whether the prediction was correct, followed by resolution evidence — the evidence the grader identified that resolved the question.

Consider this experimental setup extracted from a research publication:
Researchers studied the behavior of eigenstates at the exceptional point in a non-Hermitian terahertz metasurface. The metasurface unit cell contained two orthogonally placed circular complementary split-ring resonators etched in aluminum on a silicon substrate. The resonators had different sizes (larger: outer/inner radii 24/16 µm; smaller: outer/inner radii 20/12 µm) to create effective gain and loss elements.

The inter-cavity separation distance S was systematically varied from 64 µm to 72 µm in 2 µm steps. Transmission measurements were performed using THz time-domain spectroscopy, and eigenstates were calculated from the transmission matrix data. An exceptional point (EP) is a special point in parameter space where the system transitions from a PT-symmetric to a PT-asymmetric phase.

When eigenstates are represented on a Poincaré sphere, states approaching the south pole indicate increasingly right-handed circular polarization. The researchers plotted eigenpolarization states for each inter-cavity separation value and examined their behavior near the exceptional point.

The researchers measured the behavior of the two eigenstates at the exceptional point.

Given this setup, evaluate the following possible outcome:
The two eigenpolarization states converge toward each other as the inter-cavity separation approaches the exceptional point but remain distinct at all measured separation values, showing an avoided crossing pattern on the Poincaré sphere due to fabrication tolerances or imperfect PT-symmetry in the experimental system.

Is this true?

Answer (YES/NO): NO